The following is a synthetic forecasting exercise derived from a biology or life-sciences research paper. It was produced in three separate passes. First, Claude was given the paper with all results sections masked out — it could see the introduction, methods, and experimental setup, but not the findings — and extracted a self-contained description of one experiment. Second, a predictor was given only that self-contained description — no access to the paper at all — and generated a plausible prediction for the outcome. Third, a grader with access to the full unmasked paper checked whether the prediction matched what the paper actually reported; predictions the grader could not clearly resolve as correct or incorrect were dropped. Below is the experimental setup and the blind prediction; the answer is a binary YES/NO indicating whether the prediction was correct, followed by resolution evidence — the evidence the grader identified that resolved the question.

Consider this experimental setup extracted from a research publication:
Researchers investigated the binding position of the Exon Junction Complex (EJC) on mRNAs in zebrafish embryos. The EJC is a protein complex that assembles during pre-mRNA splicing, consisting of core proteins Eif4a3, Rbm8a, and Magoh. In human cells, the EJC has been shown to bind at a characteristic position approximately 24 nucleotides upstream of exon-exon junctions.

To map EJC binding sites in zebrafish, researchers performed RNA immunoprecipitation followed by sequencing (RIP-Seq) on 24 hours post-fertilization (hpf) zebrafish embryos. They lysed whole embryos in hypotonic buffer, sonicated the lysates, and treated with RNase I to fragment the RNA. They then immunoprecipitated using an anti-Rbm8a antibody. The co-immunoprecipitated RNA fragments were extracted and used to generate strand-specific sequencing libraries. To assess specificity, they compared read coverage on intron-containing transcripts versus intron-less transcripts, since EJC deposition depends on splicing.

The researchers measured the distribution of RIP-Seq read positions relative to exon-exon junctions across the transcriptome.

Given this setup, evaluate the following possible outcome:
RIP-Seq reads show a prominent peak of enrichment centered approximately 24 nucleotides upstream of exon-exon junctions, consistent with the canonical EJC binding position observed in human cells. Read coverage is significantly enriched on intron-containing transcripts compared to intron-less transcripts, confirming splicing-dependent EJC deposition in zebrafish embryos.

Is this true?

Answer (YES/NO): YES